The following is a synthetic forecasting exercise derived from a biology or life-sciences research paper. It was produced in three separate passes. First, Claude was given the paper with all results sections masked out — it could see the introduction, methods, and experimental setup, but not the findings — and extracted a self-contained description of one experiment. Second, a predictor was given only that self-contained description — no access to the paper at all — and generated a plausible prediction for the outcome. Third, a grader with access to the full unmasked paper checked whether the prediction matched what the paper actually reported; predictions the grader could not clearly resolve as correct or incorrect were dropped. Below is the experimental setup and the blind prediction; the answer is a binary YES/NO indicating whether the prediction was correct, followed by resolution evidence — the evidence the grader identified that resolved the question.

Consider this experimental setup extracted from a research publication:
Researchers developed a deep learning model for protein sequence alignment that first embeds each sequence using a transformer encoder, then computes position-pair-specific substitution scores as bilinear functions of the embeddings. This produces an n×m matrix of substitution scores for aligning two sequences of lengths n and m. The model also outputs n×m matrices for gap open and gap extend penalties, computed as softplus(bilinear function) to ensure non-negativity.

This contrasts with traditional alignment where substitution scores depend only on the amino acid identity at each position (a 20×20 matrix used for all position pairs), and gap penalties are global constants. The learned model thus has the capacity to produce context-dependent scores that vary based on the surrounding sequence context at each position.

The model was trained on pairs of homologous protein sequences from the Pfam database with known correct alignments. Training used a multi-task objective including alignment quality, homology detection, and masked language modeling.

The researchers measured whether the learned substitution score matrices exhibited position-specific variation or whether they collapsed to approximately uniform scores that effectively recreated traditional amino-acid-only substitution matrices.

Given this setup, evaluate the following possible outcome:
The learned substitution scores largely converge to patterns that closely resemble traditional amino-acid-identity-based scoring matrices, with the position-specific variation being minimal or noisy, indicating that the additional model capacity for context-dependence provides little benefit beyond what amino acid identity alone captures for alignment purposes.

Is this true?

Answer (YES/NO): NO